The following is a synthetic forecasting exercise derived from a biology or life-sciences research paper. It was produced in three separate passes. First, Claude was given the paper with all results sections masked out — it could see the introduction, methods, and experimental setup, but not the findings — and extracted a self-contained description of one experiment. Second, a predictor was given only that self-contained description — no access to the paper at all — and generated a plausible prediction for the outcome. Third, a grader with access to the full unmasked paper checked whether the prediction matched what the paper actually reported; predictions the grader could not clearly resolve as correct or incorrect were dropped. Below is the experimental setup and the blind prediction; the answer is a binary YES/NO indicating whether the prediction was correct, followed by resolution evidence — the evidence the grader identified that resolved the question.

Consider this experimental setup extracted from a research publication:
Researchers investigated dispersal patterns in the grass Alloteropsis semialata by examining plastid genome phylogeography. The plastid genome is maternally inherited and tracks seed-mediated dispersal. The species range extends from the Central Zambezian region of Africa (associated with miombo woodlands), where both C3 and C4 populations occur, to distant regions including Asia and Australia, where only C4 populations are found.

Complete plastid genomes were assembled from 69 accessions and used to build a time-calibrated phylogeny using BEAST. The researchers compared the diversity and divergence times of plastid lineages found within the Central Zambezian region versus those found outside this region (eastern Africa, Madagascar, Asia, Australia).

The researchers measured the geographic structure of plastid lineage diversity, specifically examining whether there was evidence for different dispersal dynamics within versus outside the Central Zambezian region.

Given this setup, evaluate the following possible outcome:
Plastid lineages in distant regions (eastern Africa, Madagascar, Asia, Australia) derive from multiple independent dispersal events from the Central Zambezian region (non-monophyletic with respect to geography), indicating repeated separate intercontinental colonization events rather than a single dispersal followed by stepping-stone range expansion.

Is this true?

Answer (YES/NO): NO